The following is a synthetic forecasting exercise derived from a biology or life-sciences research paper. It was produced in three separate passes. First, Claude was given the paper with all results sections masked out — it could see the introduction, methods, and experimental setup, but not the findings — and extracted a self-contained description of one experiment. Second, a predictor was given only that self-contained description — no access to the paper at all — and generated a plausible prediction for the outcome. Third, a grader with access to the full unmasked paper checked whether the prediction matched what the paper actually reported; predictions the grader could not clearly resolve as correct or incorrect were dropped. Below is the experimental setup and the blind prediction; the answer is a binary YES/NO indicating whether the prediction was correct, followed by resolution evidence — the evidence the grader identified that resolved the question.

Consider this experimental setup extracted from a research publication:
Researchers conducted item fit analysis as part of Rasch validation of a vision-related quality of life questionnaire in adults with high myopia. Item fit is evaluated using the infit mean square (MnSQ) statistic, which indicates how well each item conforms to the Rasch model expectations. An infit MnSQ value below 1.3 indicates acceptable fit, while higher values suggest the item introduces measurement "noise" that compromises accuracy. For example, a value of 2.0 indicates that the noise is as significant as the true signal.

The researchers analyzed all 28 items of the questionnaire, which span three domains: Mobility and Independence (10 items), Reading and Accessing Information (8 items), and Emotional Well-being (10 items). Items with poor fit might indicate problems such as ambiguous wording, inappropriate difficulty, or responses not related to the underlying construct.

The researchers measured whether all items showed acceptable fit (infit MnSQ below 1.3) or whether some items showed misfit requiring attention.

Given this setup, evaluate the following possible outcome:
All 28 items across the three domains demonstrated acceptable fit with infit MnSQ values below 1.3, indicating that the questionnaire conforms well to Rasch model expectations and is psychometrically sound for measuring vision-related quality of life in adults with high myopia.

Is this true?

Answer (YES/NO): NO